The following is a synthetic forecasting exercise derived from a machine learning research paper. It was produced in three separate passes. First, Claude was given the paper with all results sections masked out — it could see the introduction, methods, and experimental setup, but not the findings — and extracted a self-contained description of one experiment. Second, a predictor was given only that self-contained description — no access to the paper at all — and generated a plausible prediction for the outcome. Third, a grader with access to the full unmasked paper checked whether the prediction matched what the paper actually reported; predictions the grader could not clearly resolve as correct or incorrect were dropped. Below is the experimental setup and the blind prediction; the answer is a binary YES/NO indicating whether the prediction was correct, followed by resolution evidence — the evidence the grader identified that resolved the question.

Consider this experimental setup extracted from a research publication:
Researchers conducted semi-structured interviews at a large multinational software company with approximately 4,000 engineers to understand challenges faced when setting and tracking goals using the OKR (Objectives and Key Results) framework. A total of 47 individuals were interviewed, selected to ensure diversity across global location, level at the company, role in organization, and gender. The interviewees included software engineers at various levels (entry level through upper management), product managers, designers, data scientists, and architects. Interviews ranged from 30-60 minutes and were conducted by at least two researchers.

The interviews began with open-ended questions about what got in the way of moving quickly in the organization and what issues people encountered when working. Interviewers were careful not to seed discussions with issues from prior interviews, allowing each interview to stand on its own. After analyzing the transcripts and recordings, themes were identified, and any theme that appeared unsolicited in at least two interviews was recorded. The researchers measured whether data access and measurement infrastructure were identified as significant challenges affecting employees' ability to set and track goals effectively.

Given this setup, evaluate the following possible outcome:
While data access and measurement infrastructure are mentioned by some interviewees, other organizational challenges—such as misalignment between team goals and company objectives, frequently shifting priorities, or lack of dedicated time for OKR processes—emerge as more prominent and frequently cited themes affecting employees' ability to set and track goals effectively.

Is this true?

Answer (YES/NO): YES